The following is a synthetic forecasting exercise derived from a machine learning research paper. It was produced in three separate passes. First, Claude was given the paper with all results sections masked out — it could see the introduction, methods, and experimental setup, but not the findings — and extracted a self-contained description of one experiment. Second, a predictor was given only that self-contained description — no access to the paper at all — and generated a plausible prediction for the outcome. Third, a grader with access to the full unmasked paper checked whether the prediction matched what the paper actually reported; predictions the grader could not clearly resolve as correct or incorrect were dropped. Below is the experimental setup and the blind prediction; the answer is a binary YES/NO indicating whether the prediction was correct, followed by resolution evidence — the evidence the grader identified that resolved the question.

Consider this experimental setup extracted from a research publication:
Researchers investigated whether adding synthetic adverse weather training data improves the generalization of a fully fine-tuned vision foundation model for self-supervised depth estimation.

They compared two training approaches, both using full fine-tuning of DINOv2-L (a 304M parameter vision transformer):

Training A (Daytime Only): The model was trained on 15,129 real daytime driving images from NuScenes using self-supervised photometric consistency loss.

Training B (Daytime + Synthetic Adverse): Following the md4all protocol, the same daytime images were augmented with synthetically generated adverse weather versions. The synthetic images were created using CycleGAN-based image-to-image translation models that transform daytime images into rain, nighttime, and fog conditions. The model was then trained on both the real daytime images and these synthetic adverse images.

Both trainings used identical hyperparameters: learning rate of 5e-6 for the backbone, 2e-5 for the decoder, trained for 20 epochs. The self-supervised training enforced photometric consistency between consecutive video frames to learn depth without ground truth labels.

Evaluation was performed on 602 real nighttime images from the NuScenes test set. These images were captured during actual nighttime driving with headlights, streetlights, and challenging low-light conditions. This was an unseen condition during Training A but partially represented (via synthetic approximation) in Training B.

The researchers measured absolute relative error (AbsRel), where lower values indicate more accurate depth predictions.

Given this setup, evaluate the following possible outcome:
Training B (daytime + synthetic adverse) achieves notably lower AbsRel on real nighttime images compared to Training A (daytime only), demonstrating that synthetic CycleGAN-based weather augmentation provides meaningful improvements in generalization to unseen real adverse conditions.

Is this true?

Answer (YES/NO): NO